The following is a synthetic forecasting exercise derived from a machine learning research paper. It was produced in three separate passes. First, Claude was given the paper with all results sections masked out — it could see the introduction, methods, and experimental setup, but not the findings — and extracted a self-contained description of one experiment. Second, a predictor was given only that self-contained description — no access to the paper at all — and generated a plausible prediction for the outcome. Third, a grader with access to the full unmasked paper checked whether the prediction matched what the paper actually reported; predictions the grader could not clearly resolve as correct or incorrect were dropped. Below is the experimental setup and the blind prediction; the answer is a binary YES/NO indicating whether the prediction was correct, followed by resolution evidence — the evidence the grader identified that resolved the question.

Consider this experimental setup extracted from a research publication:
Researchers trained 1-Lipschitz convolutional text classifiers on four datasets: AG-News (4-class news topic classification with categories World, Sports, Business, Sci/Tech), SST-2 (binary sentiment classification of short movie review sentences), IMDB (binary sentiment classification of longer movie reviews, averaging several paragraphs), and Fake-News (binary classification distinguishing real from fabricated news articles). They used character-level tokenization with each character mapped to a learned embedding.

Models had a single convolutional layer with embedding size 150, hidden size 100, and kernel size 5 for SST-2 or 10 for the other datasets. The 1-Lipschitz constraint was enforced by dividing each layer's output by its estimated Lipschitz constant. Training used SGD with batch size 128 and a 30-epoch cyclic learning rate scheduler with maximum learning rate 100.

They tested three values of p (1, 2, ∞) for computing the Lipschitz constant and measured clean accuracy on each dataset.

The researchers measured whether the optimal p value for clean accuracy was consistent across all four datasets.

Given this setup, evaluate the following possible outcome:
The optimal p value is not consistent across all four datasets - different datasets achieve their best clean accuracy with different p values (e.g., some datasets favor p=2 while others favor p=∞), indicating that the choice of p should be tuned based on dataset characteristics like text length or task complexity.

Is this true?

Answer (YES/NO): YES